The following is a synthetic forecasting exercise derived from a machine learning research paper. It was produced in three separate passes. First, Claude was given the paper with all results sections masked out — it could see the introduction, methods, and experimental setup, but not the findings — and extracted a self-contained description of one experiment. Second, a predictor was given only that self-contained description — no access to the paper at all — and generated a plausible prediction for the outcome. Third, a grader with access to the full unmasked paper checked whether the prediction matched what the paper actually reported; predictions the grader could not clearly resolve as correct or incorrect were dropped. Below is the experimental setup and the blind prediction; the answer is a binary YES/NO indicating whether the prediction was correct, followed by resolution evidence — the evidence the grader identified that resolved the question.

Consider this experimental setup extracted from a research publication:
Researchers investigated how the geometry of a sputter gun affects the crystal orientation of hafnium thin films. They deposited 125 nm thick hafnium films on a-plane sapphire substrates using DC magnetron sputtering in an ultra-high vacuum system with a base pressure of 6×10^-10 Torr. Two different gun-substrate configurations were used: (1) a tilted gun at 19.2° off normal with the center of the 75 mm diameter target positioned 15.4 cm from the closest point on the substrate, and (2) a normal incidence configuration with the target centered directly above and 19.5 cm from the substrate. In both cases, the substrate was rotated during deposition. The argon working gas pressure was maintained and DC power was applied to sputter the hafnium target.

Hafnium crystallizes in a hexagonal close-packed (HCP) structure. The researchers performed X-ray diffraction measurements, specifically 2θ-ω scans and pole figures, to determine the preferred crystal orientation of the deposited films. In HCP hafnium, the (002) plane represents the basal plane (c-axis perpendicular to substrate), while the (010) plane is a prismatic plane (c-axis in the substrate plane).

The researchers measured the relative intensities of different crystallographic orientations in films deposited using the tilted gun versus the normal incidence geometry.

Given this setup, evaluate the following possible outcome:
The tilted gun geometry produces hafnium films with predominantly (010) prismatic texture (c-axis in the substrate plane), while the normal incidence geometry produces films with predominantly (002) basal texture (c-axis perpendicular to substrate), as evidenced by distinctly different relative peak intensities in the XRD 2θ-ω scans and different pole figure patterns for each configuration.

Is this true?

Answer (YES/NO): NO